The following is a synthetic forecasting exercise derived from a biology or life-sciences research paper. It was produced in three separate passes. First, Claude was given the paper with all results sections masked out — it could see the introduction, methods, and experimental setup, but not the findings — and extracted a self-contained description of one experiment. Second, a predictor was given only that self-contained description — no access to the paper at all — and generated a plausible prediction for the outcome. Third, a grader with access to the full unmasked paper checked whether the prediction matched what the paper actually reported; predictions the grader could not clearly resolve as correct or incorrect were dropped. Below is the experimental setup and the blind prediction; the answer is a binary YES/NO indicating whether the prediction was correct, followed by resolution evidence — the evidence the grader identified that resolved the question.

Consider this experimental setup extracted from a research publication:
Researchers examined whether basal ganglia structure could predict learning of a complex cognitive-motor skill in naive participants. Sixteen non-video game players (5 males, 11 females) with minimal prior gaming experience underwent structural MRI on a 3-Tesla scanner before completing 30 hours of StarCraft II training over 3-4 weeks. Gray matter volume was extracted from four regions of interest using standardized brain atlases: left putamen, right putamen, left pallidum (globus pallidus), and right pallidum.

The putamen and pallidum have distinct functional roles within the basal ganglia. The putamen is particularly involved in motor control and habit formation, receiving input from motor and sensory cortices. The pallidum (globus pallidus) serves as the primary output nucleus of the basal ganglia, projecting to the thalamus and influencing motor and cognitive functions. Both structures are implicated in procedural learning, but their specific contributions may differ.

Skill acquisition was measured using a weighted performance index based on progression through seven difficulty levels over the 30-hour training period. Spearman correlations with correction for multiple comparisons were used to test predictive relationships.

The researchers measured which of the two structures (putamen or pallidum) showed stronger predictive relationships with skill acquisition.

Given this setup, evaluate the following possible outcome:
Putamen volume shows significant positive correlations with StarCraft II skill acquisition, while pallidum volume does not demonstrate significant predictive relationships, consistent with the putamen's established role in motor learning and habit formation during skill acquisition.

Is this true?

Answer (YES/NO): NO